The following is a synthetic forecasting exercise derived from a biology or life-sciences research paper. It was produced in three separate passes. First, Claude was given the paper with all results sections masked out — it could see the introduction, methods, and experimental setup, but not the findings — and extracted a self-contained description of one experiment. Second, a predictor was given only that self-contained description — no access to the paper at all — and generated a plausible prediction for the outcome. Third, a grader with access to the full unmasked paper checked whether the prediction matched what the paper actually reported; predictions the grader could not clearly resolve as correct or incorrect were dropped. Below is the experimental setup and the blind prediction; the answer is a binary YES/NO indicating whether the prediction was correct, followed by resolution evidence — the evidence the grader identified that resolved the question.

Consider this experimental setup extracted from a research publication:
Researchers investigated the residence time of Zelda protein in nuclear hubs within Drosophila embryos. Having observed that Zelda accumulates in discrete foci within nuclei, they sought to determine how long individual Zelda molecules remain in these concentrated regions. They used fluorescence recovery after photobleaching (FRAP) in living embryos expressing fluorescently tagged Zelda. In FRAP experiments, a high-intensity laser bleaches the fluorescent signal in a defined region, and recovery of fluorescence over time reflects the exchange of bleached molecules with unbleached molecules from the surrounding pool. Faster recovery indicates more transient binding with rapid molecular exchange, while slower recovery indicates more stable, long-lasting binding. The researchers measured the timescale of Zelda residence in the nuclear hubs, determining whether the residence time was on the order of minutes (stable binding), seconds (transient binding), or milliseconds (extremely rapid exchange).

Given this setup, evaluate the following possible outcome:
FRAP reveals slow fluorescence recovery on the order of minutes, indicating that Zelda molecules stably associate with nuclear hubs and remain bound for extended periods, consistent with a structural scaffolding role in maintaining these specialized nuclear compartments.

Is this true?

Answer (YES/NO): NO